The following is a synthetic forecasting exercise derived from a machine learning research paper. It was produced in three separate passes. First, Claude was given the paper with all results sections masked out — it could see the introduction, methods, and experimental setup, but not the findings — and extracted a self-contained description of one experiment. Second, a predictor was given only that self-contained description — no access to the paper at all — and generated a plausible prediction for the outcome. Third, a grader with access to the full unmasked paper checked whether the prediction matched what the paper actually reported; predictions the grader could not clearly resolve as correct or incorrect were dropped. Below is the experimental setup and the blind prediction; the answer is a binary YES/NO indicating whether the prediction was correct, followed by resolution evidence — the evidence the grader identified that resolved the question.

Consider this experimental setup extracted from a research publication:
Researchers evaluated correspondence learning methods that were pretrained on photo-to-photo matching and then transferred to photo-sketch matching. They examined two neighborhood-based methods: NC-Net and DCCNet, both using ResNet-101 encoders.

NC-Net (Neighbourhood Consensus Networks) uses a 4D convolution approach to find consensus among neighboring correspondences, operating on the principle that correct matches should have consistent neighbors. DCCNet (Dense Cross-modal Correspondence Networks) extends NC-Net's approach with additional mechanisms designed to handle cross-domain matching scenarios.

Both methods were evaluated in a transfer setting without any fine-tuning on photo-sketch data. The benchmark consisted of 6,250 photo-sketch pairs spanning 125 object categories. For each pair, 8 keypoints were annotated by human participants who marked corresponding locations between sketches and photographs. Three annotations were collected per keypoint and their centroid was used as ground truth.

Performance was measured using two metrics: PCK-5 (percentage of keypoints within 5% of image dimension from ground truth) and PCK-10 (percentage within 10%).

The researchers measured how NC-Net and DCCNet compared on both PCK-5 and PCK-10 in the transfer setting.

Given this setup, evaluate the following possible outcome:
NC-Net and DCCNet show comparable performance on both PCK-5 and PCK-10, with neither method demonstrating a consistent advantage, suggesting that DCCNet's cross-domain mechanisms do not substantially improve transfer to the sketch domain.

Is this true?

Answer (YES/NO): NO